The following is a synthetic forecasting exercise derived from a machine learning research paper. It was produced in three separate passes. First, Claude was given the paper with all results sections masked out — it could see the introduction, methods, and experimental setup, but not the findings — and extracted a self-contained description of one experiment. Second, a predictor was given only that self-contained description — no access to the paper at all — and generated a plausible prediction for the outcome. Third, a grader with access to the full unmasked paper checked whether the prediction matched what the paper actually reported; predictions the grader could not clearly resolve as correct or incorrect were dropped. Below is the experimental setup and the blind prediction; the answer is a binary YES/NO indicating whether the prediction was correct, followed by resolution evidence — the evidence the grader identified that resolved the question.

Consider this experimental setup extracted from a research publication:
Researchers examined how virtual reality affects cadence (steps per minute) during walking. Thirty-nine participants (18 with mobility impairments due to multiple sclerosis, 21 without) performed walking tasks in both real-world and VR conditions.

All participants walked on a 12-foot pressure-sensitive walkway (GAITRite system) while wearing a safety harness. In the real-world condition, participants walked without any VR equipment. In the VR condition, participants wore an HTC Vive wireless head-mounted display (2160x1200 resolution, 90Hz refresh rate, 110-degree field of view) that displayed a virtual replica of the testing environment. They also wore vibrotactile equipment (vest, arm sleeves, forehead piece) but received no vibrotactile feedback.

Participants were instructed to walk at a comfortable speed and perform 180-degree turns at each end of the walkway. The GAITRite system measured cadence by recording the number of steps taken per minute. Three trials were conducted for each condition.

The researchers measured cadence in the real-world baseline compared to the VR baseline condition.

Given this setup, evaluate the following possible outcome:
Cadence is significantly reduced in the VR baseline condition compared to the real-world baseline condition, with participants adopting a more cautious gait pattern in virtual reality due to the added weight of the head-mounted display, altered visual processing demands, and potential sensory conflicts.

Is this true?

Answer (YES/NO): YES